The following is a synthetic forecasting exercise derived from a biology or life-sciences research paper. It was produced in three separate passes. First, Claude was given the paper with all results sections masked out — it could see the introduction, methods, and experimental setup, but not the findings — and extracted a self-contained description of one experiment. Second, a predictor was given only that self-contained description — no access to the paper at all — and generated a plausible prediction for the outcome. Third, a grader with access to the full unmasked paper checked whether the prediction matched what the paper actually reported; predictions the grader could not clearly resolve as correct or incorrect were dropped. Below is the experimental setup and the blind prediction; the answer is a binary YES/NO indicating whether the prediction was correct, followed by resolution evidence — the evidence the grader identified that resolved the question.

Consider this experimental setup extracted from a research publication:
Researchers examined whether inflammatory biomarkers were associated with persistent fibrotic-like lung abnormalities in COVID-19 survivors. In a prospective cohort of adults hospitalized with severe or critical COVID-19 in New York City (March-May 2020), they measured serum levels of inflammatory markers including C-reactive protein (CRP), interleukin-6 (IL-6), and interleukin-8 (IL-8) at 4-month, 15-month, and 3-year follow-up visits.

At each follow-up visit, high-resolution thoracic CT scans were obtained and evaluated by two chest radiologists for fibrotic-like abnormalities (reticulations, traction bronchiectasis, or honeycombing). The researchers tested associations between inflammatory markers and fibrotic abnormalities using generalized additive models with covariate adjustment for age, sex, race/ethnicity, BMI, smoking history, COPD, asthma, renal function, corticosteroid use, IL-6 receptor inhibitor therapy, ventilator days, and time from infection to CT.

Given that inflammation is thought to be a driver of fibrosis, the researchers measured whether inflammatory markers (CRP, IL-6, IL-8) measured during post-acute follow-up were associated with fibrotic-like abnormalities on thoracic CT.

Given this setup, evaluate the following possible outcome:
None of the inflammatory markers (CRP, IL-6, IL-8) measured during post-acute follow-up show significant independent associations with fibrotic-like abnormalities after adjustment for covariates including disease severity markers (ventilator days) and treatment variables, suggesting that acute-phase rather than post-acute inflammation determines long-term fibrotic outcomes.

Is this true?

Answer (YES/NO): YES